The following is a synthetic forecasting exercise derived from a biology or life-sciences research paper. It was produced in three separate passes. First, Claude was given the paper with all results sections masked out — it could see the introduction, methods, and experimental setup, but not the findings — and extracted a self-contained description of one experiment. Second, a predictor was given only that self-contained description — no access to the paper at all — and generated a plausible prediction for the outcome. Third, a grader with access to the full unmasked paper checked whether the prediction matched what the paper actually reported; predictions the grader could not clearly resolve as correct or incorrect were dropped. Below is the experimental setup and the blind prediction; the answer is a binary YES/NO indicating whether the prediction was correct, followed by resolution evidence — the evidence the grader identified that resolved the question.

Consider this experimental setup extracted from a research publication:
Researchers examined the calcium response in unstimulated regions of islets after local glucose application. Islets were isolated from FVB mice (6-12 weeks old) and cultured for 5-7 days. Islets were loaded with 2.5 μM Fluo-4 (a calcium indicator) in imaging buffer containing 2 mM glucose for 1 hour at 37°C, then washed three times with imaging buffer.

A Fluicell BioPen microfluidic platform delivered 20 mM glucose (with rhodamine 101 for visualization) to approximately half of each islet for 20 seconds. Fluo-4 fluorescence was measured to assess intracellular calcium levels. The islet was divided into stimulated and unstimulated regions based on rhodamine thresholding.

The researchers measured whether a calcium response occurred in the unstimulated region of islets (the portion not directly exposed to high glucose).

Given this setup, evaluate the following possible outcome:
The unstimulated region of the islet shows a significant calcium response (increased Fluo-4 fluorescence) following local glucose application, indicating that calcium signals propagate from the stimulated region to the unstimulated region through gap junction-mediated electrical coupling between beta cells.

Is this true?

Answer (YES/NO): YES